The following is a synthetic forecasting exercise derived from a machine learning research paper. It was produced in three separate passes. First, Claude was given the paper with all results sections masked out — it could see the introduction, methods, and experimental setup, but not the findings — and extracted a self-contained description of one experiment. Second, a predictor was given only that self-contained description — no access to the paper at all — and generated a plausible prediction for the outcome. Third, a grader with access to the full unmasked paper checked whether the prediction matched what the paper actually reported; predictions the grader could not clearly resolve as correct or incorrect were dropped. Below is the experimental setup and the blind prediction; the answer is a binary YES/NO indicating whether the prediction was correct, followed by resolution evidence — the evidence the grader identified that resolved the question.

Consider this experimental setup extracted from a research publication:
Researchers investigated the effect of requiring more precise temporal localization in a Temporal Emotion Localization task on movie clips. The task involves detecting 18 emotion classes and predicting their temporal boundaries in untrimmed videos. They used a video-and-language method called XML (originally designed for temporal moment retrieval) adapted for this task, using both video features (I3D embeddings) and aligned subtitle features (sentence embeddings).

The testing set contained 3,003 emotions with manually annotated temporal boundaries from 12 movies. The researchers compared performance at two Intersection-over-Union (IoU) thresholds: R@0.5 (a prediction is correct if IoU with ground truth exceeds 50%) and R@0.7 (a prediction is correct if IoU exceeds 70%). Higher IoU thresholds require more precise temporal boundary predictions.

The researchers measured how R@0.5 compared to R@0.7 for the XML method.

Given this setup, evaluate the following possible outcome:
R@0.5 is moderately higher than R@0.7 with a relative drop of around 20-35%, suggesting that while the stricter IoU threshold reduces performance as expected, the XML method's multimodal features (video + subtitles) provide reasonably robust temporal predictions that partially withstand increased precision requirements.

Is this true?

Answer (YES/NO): NO